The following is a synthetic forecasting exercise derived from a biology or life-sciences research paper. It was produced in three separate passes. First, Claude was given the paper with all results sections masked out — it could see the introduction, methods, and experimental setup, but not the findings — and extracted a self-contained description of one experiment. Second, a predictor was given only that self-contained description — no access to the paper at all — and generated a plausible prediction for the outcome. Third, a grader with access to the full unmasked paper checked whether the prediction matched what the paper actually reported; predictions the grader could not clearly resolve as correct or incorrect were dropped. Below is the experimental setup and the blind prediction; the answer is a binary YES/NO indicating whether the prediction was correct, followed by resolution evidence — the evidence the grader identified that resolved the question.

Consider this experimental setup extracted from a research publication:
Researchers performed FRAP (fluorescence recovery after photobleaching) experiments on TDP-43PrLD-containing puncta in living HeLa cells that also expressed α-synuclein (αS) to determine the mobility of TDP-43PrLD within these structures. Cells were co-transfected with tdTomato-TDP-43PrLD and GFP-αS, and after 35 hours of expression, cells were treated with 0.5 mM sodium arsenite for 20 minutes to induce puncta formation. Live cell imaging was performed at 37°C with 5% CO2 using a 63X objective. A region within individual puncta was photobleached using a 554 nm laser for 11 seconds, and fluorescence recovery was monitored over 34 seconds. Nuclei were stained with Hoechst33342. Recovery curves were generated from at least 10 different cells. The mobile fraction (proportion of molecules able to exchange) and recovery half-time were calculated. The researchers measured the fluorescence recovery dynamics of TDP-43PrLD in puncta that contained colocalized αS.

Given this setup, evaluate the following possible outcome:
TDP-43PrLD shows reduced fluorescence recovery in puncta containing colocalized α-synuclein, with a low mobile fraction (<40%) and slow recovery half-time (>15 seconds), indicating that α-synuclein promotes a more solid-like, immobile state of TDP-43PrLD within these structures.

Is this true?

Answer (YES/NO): NO